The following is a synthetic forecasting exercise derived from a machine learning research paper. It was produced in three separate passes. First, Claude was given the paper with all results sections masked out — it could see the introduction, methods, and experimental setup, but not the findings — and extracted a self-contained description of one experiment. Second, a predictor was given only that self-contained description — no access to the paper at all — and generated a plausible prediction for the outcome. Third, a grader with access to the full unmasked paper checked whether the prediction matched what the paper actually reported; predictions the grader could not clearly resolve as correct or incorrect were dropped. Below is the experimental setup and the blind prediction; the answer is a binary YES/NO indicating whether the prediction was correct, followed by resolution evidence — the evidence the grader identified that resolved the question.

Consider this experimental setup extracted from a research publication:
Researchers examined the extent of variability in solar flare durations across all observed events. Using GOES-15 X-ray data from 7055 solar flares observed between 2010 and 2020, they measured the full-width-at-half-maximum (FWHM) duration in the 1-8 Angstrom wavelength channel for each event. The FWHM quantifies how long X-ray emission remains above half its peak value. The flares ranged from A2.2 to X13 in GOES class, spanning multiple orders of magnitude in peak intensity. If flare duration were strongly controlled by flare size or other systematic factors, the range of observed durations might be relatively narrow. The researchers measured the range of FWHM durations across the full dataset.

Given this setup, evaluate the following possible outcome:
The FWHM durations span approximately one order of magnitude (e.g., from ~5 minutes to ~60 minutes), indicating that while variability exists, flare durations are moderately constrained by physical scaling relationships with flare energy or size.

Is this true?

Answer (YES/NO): NO